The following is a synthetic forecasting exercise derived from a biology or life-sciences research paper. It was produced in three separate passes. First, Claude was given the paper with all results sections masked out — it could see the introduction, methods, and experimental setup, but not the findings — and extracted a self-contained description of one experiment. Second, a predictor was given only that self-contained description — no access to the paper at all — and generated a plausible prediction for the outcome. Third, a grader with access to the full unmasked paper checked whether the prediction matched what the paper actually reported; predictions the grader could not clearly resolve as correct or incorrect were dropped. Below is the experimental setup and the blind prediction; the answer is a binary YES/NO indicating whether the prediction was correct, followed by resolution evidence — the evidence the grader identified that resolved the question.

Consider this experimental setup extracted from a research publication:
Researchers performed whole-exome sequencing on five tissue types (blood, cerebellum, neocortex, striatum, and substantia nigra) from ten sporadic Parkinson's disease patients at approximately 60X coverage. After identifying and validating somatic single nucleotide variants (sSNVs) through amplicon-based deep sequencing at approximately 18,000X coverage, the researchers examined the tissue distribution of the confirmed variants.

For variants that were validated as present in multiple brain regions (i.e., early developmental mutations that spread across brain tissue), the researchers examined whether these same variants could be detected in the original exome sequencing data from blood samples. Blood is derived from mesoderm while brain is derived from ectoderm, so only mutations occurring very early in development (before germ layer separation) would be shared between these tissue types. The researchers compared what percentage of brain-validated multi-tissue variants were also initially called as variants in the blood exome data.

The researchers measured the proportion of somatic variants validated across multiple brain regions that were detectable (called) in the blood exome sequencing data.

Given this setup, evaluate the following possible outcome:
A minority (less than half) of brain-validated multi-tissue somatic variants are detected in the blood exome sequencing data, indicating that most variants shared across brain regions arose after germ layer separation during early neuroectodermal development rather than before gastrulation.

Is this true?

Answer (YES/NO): NO